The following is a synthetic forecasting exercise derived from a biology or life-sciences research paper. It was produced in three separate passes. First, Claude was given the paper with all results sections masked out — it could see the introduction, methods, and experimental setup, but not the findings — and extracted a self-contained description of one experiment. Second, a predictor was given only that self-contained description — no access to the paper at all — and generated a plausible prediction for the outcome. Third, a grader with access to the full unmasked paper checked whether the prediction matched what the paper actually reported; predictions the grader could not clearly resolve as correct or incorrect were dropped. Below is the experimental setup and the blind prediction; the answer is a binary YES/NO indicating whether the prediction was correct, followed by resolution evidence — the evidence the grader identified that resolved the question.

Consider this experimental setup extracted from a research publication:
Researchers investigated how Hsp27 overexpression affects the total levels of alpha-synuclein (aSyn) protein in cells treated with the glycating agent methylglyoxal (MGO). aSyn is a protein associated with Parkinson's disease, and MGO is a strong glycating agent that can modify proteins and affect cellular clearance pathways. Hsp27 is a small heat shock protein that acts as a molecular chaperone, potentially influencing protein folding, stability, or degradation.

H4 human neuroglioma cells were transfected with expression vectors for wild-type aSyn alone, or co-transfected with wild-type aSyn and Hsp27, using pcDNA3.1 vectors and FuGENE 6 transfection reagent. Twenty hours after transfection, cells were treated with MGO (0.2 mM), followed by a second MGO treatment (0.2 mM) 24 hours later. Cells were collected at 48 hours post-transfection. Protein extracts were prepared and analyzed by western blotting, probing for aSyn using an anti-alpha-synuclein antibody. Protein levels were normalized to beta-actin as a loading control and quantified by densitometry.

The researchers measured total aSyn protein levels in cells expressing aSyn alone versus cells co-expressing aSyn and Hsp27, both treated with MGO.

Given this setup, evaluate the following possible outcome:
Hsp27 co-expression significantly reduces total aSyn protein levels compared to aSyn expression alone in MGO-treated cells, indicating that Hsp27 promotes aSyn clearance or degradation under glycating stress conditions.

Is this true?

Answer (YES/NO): YES